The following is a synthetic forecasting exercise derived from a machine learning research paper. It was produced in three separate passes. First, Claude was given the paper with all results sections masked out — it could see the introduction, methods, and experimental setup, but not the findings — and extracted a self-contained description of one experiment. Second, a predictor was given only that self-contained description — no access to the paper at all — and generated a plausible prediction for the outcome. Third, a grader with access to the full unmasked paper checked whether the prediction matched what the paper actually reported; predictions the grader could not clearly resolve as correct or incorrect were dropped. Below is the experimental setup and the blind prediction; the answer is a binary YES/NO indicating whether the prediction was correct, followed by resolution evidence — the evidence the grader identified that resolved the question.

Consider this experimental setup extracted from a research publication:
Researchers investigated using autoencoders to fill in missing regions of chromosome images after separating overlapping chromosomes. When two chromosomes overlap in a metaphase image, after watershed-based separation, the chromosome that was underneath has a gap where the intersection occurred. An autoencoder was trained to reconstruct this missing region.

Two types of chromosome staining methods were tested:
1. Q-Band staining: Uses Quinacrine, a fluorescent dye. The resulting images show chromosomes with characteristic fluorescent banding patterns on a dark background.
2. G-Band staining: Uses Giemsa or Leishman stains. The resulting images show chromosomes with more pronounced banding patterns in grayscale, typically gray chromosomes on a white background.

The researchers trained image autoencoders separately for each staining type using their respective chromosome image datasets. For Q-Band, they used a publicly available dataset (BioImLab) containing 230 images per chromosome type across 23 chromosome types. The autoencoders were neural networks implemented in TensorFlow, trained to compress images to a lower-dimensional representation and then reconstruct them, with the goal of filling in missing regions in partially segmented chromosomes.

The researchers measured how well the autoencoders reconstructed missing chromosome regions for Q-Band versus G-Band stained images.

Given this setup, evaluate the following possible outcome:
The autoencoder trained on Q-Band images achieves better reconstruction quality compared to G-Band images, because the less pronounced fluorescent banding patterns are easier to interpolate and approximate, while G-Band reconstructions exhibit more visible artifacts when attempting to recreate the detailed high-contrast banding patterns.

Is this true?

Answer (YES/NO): YES